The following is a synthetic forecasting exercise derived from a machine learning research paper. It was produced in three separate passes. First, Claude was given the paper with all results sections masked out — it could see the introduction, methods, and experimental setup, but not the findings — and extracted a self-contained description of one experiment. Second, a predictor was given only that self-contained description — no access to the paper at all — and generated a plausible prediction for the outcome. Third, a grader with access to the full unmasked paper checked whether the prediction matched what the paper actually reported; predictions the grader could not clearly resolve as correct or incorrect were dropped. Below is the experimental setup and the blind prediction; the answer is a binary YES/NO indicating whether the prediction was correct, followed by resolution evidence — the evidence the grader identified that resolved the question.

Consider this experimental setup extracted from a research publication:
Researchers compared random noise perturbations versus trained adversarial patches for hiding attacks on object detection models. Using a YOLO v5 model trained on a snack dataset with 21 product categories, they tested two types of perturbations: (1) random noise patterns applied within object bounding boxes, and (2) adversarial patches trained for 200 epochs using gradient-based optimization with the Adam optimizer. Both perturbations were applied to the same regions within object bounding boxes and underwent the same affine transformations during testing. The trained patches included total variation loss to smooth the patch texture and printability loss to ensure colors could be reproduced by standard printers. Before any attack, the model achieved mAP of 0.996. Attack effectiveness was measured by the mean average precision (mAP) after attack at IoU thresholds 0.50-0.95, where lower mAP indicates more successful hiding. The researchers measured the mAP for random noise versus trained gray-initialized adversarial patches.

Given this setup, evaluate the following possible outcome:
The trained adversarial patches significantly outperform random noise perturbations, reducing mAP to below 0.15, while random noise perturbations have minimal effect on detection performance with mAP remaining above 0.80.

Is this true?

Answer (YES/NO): NO